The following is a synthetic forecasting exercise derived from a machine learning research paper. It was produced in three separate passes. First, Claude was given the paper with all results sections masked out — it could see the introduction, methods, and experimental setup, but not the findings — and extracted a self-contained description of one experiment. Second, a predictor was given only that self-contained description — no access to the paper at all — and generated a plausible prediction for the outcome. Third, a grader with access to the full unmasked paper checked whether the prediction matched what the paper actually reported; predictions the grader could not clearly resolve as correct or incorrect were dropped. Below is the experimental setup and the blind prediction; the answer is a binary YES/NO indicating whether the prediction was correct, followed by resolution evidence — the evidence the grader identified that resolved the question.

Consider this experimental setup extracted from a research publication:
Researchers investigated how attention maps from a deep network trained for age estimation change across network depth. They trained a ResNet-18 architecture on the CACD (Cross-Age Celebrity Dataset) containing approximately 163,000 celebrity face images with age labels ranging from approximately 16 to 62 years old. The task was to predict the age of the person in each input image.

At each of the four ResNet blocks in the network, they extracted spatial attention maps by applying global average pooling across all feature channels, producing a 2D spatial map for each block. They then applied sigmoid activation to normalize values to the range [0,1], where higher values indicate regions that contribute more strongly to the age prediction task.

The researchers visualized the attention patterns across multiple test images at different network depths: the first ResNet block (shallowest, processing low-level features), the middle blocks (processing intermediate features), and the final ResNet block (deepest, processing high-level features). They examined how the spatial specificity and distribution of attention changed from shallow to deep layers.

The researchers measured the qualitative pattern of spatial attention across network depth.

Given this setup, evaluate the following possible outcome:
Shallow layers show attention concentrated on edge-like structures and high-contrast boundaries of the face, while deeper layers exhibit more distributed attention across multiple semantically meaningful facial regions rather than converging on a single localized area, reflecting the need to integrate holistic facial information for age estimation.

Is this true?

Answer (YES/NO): NO